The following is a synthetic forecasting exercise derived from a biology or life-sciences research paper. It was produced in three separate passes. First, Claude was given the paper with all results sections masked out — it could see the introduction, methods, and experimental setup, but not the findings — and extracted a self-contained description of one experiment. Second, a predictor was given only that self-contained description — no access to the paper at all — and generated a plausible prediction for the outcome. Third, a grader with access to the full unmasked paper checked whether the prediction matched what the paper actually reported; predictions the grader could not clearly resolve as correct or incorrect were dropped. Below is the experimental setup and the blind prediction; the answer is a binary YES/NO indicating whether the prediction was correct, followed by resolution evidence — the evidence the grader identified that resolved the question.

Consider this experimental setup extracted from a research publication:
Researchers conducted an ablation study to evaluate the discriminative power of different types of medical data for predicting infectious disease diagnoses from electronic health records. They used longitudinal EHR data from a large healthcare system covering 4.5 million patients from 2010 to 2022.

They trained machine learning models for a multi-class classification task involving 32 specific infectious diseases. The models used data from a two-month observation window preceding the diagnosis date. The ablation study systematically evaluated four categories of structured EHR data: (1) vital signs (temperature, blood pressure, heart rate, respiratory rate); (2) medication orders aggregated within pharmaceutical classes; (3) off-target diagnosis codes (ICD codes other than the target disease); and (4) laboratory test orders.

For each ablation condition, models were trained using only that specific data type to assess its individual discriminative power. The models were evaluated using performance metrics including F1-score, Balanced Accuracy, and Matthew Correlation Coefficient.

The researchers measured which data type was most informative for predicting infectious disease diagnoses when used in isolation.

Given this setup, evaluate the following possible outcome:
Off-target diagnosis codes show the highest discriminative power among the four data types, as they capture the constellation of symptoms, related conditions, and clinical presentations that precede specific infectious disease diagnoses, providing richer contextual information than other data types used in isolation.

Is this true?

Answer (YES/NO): NO